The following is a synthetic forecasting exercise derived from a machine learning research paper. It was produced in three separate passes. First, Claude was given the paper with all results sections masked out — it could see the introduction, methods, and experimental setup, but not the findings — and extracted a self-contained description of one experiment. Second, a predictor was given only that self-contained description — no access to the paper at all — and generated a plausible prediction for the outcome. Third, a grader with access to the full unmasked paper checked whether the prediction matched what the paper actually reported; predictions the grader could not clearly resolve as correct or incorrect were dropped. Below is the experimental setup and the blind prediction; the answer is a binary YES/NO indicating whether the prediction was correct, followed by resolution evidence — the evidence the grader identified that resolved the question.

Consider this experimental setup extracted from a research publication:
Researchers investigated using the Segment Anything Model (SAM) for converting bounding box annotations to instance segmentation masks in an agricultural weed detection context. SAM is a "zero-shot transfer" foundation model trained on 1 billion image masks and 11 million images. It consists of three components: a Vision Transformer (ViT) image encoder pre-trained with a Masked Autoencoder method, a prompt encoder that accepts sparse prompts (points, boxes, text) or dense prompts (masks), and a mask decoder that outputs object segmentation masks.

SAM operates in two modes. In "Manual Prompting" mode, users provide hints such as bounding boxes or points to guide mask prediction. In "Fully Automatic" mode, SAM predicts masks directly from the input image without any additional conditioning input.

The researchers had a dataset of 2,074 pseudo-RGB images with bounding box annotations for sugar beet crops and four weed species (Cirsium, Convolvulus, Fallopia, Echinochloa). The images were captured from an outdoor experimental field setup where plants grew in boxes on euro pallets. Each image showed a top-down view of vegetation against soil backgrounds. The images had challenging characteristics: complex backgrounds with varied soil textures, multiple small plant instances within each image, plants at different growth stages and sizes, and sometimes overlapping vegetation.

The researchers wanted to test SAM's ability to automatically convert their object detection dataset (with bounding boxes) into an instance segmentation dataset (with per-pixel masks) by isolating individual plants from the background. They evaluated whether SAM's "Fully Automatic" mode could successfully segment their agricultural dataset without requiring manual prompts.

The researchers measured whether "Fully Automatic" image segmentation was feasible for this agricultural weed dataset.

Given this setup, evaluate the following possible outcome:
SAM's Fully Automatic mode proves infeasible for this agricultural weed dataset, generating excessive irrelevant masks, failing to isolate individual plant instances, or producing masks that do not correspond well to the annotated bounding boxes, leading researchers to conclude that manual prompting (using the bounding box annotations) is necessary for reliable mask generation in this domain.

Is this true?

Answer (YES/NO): YES